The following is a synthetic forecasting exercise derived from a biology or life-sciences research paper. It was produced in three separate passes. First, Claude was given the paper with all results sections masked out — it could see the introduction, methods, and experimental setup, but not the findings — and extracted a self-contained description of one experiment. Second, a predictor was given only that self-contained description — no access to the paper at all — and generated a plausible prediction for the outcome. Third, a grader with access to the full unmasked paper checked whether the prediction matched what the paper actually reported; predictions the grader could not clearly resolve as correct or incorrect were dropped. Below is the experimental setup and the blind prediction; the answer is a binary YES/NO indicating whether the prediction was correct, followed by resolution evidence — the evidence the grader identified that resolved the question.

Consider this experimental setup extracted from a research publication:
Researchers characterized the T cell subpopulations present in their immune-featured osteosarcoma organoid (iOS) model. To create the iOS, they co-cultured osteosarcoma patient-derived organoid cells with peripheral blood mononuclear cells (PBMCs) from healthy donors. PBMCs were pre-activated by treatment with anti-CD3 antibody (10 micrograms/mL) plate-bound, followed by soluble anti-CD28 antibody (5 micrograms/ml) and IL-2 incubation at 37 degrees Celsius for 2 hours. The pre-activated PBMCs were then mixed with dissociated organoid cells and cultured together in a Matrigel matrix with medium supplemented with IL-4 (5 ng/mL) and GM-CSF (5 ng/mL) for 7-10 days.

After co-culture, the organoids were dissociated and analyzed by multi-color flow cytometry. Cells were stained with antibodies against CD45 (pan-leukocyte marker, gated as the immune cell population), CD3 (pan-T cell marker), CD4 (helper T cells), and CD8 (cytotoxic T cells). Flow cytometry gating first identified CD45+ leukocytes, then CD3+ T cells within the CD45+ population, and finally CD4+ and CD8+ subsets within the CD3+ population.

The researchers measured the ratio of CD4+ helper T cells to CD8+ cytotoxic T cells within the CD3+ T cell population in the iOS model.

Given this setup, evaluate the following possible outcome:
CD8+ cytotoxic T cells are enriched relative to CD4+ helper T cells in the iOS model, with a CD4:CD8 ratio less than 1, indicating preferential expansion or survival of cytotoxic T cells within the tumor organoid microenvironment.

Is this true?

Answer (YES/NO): NO